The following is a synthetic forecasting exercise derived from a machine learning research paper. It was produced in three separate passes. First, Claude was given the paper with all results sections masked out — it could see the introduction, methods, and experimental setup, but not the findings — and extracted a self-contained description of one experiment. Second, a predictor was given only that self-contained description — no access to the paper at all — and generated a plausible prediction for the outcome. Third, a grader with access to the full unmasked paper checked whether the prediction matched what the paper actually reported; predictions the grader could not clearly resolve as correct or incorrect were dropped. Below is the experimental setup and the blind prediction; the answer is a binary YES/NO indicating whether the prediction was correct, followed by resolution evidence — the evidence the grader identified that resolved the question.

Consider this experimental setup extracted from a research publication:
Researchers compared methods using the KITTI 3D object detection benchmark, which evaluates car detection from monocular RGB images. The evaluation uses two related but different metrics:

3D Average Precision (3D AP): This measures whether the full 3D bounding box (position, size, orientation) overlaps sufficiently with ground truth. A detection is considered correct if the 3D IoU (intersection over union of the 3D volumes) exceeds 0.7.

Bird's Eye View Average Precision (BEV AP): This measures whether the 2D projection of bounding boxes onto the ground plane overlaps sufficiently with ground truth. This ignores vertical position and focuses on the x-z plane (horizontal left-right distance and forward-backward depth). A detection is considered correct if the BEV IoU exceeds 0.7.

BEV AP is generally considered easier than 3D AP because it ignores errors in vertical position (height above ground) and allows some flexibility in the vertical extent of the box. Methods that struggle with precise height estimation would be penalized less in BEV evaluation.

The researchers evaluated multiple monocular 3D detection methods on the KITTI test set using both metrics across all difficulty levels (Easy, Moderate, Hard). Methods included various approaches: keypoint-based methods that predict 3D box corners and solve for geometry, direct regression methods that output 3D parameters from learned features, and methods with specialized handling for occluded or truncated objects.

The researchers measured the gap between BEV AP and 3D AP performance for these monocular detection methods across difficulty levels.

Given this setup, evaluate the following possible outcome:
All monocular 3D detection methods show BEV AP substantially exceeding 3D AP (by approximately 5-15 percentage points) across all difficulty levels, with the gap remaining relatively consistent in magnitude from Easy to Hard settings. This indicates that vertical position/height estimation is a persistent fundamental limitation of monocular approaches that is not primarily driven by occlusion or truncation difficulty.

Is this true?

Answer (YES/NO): NO